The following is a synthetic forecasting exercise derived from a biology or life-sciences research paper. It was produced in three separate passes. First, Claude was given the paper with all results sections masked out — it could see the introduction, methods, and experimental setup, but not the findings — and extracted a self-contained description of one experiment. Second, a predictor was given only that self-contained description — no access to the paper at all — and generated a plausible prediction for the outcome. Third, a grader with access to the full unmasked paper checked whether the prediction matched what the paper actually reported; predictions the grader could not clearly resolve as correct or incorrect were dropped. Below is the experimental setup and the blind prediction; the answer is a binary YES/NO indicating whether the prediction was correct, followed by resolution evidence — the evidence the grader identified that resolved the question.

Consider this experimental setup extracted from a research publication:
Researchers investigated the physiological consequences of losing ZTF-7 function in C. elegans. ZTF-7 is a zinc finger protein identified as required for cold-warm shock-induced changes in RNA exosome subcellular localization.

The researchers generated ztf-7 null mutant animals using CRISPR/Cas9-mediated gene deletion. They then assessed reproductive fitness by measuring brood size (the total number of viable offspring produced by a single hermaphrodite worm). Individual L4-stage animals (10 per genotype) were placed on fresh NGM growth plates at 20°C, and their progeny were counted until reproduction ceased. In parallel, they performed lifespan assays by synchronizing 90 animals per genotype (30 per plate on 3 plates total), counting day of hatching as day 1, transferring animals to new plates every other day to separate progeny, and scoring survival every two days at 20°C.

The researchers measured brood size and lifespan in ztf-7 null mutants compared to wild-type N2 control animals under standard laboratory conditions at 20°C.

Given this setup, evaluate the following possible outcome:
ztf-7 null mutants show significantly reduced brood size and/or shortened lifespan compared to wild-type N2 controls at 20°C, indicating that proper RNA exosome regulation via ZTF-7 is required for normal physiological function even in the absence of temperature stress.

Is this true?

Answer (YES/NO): NO